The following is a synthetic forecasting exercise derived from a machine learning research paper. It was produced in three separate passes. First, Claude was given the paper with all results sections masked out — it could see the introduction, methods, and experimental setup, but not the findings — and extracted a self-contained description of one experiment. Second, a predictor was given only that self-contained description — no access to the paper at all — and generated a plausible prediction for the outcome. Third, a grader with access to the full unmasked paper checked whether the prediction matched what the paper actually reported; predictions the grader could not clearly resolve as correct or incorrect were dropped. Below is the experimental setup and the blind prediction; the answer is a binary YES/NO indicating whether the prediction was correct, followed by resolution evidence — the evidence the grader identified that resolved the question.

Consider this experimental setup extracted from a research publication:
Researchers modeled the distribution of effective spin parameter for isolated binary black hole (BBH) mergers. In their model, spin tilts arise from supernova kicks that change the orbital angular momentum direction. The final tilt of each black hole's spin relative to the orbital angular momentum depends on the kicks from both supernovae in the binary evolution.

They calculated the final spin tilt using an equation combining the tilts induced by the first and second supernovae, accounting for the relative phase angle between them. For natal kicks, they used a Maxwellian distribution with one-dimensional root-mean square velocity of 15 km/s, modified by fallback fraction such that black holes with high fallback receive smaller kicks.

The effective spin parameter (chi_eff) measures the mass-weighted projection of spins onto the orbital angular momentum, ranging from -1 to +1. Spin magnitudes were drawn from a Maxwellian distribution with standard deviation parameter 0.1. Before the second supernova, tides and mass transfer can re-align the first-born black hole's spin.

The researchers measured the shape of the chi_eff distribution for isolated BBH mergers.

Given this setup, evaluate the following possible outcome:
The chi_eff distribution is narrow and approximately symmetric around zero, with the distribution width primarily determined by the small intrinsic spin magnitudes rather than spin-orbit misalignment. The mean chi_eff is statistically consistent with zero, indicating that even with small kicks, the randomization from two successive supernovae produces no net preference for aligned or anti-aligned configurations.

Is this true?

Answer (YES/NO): NO